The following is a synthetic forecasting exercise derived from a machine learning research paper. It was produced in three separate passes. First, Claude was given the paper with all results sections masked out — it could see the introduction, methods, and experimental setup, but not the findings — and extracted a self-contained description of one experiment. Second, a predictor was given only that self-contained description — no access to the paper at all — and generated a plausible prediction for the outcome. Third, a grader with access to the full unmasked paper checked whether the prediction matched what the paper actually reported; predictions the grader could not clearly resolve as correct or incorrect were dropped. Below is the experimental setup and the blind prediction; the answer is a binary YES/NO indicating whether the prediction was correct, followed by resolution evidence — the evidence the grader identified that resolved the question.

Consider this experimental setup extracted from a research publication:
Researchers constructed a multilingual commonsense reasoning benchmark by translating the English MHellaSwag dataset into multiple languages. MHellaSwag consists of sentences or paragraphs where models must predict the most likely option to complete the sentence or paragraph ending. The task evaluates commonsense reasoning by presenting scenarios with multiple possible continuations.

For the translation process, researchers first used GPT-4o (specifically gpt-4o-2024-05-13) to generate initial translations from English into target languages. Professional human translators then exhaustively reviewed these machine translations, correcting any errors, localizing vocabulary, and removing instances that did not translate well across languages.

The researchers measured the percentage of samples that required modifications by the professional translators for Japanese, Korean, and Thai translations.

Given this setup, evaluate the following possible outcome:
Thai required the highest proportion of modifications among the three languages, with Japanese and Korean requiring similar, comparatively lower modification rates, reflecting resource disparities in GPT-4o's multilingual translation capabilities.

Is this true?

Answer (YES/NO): NO